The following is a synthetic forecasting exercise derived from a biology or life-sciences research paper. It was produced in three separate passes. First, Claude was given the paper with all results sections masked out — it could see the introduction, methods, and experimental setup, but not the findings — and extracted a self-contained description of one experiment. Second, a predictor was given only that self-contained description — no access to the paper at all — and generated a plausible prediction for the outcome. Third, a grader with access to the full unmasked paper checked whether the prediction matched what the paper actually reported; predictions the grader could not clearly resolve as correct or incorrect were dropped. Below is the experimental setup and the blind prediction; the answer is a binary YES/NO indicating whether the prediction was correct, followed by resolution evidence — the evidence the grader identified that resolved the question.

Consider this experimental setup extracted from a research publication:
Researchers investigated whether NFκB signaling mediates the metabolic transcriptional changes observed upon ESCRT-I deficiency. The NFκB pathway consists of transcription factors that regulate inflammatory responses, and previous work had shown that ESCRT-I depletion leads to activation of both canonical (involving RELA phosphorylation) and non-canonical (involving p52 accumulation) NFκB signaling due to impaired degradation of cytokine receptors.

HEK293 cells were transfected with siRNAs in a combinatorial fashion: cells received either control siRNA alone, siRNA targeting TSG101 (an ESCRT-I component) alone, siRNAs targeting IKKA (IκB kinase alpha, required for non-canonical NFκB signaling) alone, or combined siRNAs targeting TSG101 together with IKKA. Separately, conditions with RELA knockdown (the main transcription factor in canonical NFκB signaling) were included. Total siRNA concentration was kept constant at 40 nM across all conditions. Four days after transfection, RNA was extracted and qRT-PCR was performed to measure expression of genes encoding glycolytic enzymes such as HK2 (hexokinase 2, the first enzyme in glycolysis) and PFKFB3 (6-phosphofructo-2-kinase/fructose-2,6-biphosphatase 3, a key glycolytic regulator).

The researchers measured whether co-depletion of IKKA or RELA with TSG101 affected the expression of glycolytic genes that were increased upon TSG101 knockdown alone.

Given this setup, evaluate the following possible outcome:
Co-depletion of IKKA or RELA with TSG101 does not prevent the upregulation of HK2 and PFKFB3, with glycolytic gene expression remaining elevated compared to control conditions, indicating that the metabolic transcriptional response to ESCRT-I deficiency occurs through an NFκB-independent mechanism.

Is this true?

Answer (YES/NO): YES